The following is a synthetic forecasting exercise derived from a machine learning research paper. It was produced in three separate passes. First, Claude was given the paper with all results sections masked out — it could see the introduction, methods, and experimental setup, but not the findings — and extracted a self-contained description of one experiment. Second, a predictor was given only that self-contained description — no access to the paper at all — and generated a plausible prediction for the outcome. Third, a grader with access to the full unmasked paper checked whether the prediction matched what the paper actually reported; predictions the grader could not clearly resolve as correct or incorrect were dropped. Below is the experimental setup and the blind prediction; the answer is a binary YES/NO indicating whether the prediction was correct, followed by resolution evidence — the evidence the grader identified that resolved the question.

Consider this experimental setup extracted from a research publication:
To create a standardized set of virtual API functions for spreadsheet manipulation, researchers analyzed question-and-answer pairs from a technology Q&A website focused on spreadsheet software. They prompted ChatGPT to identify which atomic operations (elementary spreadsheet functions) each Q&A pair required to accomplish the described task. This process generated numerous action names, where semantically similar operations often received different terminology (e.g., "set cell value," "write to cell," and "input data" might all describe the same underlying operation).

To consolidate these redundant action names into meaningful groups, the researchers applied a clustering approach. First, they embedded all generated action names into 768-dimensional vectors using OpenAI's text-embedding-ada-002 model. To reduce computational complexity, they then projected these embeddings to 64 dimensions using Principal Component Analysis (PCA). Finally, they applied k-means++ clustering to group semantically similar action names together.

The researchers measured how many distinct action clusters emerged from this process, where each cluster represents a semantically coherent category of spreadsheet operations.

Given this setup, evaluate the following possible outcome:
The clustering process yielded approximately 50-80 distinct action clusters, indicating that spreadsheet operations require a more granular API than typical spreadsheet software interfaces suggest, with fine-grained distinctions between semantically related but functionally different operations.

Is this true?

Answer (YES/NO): YES